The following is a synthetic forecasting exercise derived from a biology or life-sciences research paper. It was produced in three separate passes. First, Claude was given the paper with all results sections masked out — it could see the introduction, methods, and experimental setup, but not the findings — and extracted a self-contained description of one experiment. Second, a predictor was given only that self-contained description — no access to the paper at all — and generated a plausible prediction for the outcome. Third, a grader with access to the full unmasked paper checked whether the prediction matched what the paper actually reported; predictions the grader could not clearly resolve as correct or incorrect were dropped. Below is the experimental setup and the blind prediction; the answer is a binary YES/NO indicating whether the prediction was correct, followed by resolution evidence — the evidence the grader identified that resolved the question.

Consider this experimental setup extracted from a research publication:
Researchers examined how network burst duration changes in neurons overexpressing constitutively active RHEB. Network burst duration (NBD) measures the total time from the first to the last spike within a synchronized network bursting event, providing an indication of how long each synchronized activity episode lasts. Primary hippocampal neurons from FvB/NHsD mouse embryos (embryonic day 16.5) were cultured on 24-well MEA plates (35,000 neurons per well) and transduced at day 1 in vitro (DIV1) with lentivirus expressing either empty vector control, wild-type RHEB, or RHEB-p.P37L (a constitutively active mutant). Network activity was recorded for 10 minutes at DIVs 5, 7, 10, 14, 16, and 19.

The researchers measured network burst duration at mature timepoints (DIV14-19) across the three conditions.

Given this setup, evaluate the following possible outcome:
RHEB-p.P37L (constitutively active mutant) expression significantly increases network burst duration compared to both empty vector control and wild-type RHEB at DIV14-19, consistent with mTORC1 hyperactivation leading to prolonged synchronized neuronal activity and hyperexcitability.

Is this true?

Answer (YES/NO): NO